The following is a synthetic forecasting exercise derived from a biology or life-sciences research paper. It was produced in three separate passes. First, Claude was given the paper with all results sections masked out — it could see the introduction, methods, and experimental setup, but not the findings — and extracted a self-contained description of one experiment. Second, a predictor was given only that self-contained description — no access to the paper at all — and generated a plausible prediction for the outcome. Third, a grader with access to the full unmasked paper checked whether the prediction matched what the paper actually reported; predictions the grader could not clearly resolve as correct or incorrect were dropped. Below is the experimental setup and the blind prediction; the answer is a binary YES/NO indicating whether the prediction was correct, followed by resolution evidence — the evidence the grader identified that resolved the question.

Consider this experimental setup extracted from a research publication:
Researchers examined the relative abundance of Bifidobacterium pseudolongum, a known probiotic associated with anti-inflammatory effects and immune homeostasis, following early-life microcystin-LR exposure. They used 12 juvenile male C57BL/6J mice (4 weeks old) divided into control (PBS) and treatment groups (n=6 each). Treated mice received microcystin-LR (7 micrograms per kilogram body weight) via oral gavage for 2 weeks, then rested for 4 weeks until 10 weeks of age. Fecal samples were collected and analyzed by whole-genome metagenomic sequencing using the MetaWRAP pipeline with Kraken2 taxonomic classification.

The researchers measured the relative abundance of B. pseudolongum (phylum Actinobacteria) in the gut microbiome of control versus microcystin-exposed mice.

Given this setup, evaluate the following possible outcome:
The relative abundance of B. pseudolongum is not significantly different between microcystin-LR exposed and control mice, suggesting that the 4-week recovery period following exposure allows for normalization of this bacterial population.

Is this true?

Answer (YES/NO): NO